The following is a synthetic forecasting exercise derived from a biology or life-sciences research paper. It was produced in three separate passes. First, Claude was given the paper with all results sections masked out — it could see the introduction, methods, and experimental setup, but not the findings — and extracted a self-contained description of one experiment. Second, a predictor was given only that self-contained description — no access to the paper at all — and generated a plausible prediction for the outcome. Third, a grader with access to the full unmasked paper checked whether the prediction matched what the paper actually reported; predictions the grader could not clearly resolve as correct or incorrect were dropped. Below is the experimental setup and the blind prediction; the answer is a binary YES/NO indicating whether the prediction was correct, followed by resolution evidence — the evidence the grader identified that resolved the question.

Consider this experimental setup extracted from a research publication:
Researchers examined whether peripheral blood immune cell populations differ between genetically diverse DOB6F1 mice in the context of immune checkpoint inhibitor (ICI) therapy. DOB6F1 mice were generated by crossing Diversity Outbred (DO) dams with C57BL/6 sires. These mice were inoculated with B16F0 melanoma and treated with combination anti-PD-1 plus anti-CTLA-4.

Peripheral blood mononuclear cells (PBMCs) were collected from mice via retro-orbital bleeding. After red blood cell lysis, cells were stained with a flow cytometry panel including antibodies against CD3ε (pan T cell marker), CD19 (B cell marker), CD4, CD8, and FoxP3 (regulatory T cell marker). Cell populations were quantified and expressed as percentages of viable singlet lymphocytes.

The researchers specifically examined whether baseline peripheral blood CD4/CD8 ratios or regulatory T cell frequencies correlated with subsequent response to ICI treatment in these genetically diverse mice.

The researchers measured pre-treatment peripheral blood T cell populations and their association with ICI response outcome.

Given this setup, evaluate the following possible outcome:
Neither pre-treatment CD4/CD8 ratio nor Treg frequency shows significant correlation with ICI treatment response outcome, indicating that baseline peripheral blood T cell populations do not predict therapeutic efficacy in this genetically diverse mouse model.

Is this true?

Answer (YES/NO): YES